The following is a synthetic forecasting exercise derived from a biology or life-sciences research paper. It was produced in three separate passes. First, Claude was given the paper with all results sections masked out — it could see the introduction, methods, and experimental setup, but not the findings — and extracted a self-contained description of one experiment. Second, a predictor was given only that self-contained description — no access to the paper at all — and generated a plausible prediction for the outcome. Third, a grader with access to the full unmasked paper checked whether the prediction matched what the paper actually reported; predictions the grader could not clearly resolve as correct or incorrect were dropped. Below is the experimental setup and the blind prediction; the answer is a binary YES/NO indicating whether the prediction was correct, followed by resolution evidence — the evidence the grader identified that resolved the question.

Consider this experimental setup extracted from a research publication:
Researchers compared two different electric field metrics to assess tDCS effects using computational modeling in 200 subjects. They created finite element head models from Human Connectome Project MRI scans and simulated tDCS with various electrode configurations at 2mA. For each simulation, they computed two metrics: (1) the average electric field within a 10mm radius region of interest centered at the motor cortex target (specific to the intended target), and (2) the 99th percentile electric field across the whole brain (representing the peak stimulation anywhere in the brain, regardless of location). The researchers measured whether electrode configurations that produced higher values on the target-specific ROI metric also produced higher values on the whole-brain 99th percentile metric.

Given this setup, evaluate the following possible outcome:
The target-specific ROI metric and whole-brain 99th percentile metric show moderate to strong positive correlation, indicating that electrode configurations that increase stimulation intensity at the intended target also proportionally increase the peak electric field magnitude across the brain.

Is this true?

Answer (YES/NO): NO